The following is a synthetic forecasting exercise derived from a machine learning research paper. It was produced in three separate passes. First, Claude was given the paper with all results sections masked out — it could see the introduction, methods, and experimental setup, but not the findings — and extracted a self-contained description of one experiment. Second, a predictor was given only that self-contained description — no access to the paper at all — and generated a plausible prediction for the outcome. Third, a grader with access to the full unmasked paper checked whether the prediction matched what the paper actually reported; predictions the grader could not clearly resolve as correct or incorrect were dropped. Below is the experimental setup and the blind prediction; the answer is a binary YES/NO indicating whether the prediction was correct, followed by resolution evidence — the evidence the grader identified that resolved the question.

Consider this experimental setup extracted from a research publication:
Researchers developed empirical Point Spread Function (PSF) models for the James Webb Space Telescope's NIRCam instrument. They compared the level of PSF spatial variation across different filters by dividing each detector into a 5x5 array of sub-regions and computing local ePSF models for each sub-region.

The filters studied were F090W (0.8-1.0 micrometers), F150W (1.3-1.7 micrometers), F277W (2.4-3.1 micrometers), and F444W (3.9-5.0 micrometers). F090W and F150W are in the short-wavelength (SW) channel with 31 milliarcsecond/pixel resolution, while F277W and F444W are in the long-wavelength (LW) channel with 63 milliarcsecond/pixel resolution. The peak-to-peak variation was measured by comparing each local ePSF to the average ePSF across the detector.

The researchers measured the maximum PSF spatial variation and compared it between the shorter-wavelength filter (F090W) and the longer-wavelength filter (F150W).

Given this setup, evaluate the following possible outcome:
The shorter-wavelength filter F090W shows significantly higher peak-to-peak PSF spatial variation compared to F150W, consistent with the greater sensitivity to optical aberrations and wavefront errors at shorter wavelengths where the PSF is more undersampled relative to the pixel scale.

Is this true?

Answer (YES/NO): YES